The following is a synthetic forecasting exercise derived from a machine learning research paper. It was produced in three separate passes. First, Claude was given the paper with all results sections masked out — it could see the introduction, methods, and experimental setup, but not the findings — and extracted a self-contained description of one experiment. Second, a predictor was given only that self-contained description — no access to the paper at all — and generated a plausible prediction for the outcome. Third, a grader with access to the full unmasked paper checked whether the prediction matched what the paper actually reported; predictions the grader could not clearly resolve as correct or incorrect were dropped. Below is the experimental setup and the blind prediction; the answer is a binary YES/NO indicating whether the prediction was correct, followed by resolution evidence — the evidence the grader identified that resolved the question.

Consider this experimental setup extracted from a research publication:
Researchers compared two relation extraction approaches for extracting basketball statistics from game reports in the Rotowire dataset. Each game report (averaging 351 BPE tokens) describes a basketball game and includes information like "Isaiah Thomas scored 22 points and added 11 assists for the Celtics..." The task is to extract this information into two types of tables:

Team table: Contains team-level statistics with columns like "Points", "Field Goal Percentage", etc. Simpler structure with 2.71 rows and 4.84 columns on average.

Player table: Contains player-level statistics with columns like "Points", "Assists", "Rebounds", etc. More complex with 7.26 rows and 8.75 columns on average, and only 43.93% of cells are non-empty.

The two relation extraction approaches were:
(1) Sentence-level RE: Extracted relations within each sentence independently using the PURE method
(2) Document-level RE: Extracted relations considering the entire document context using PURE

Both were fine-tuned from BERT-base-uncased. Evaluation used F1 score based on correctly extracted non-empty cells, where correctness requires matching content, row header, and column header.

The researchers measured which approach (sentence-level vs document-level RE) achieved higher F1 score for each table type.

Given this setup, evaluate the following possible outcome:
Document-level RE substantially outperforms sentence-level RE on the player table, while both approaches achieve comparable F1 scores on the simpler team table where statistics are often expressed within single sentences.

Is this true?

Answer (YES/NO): NO